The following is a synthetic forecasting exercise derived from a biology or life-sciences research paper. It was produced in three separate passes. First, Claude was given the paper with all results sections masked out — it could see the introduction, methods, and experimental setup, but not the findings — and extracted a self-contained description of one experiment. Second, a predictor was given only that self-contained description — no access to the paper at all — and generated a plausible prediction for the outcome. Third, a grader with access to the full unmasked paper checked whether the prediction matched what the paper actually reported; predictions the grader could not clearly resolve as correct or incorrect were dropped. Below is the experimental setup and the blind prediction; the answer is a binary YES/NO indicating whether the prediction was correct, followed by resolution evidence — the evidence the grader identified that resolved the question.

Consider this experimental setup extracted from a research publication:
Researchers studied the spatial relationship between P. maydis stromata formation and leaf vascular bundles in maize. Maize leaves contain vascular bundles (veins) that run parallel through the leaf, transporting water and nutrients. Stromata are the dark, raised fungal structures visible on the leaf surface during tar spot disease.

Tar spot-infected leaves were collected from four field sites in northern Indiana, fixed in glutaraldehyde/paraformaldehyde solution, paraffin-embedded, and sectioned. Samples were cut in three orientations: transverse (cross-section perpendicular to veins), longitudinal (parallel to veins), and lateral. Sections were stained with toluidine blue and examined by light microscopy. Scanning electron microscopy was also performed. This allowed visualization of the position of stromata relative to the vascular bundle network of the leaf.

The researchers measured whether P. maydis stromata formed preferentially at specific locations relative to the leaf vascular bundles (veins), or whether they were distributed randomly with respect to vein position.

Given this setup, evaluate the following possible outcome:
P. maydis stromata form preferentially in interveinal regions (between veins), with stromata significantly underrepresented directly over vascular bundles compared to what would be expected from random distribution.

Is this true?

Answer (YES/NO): YES